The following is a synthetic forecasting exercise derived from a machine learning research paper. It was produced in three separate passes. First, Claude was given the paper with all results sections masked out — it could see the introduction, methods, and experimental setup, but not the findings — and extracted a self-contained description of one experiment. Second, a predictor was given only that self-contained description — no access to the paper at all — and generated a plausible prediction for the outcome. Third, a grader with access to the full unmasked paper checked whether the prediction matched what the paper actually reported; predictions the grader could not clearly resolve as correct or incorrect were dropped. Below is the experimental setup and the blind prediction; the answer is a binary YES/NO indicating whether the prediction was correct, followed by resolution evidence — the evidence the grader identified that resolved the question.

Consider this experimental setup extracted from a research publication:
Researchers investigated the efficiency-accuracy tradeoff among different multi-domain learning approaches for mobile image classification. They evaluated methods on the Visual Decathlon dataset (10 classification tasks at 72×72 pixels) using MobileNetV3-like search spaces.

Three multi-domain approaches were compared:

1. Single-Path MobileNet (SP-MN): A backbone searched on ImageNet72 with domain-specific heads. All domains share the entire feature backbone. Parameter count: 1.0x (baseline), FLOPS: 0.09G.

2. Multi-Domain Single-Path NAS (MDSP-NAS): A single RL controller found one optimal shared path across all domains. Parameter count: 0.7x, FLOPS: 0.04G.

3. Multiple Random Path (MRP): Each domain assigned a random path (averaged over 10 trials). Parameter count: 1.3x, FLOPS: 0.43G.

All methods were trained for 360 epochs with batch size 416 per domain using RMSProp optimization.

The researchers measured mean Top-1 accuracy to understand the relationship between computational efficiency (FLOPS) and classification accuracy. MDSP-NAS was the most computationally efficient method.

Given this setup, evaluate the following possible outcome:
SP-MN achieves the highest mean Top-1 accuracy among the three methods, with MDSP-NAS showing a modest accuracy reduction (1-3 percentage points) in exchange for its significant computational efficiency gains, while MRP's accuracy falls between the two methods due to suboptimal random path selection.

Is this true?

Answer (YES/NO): NO